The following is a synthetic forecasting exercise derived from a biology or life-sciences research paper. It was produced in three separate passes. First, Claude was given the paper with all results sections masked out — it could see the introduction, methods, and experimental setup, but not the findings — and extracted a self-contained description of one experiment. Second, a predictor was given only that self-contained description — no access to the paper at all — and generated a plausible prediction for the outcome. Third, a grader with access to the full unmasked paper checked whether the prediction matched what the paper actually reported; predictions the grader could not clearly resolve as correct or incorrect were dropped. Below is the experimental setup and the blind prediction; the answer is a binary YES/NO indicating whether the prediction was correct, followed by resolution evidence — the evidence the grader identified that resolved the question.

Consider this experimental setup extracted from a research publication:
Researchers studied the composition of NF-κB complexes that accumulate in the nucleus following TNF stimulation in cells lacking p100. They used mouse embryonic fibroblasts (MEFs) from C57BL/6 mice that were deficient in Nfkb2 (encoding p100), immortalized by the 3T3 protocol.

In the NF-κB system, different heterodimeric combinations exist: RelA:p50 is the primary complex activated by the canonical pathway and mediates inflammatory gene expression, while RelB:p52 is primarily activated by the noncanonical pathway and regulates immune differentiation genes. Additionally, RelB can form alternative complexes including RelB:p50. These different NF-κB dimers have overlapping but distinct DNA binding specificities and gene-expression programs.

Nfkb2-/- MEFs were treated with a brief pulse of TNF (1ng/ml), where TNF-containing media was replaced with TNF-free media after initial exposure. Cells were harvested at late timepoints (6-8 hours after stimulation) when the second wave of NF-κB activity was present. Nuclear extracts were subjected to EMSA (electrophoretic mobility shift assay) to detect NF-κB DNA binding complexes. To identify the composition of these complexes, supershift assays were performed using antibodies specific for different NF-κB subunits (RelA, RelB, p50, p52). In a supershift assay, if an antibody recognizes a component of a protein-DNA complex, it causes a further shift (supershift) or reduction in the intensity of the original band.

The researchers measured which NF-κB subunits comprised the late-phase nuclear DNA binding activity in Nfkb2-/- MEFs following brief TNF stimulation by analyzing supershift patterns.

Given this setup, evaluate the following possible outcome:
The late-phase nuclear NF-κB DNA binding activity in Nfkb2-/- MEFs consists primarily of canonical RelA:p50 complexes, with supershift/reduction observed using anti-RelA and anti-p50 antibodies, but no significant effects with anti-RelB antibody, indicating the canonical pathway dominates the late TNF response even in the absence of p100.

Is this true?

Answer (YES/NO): NO